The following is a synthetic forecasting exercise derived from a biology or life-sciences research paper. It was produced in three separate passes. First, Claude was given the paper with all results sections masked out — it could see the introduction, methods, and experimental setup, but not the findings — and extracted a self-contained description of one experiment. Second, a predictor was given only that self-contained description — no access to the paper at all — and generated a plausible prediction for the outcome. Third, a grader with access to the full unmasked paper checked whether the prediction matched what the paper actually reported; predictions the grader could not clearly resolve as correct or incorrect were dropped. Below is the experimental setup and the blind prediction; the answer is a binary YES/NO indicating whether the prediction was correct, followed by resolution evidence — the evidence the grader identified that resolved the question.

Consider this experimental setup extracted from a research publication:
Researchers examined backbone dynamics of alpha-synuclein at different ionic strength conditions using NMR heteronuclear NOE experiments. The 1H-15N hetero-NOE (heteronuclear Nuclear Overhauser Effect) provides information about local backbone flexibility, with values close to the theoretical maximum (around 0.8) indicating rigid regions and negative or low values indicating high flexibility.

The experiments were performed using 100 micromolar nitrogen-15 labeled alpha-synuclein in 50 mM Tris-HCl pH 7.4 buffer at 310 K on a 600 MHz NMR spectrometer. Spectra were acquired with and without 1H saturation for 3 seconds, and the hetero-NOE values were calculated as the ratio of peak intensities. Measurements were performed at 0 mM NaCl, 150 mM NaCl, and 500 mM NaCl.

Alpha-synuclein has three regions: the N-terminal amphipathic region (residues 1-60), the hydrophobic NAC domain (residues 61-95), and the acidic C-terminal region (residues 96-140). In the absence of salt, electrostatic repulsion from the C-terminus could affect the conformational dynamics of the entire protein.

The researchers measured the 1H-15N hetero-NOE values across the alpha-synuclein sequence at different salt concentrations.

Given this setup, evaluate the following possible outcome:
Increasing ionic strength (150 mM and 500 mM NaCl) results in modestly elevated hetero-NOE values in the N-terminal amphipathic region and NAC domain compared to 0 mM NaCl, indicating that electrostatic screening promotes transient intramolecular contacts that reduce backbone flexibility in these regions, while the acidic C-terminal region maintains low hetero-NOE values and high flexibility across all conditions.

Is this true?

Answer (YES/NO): NO